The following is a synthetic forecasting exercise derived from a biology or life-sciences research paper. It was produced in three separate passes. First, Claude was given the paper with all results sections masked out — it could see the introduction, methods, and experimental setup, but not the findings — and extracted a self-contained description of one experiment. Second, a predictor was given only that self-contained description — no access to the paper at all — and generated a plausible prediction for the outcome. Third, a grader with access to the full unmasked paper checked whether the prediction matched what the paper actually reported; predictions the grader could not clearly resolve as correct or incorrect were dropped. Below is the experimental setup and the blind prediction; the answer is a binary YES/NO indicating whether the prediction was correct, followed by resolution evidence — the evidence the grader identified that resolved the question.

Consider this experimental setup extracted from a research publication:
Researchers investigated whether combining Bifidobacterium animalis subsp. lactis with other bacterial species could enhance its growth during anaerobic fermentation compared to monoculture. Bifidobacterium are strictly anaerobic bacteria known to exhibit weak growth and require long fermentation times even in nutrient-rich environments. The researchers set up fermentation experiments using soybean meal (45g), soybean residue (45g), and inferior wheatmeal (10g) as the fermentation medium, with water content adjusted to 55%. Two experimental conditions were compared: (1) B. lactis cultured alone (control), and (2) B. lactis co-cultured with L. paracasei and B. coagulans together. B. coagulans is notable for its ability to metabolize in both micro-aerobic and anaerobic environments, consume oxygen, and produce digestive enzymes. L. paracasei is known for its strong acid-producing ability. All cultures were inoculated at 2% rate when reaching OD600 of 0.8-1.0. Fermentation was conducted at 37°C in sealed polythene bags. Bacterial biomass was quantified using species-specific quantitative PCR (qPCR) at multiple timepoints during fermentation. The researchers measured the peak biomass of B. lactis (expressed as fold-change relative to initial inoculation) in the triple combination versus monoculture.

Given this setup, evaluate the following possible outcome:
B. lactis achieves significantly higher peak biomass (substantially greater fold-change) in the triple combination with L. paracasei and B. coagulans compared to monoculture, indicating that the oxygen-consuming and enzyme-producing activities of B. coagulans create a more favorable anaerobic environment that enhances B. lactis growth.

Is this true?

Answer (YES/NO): YES